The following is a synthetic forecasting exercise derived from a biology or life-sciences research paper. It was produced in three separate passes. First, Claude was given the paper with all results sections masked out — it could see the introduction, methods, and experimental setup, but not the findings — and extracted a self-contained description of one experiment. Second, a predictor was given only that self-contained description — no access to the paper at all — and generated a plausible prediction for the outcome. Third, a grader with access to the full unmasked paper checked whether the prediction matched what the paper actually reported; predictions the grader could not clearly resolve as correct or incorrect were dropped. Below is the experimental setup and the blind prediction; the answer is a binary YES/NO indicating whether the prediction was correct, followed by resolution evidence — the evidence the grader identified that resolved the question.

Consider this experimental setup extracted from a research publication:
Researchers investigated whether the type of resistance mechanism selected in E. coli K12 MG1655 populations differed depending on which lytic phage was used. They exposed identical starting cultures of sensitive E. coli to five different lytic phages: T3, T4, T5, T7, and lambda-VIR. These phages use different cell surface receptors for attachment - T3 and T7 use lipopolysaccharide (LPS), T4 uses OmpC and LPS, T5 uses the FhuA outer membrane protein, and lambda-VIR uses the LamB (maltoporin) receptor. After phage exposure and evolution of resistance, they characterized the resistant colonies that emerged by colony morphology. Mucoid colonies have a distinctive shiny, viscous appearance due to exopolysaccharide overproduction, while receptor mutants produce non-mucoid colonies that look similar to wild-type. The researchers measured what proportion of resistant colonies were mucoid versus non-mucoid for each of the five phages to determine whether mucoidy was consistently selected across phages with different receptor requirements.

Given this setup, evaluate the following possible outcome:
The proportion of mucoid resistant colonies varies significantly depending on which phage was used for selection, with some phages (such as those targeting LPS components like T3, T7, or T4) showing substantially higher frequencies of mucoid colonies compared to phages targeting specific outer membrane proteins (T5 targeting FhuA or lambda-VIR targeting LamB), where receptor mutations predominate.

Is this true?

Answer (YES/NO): YES